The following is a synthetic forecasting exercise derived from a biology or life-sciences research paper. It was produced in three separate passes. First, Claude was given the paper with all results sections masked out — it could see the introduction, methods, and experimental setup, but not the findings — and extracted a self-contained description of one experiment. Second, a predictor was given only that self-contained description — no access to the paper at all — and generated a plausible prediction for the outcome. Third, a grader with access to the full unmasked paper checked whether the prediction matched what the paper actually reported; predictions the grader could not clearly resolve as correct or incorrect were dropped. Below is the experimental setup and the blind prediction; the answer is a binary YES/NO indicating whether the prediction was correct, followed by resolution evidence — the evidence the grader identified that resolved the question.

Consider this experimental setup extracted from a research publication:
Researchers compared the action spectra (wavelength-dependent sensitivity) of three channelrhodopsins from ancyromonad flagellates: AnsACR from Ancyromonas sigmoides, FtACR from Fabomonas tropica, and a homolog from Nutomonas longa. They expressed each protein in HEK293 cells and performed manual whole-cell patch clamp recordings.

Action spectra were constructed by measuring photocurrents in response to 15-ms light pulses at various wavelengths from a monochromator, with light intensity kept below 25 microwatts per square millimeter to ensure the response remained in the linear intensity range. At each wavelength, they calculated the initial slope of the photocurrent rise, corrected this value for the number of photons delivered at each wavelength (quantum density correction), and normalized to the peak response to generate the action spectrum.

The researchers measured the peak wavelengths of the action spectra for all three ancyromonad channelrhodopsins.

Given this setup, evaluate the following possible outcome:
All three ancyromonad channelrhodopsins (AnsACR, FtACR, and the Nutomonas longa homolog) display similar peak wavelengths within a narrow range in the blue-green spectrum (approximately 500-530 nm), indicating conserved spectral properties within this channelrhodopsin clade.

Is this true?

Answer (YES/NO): NO